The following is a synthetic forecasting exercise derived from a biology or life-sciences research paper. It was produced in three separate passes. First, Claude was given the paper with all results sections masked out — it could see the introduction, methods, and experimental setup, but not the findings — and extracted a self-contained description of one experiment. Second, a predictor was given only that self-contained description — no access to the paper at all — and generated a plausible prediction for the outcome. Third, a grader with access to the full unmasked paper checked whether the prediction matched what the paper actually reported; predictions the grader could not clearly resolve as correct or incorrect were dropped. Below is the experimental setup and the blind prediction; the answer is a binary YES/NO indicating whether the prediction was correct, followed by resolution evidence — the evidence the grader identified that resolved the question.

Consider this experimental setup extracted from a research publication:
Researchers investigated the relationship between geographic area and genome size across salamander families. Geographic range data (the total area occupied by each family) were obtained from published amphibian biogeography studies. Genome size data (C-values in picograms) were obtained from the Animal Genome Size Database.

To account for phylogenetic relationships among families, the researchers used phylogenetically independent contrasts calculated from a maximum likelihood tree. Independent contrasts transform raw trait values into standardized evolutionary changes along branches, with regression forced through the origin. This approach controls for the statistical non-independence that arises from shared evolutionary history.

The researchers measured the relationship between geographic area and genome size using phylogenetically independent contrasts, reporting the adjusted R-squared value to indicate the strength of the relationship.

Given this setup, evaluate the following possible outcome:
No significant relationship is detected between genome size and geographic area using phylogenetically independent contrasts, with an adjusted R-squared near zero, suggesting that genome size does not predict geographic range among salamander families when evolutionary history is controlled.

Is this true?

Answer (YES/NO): NO